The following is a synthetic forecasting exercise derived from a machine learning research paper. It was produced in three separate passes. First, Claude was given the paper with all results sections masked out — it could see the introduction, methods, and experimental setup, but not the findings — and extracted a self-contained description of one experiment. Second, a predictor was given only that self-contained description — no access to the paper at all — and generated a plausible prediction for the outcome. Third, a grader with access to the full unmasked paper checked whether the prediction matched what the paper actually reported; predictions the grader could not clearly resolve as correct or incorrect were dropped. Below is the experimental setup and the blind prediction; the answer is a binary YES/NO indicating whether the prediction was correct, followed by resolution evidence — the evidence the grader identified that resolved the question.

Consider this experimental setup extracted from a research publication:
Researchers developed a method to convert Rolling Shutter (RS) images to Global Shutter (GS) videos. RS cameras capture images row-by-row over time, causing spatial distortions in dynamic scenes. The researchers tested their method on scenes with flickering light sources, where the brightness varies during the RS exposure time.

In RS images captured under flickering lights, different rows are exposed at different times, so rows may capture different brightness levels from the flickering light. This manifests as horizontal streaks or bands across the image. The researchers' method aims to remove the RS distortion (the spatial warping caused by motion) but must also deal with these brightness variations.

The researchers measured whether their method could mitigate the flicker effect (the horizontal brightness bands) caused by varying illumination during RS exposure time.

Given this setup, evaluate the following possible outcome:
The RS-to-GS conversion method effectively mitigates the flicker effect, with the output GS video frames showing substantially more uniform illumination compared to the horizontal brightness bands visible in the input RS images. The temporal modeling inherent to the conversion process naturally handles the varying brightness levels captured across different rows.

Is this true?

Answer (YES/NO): NO